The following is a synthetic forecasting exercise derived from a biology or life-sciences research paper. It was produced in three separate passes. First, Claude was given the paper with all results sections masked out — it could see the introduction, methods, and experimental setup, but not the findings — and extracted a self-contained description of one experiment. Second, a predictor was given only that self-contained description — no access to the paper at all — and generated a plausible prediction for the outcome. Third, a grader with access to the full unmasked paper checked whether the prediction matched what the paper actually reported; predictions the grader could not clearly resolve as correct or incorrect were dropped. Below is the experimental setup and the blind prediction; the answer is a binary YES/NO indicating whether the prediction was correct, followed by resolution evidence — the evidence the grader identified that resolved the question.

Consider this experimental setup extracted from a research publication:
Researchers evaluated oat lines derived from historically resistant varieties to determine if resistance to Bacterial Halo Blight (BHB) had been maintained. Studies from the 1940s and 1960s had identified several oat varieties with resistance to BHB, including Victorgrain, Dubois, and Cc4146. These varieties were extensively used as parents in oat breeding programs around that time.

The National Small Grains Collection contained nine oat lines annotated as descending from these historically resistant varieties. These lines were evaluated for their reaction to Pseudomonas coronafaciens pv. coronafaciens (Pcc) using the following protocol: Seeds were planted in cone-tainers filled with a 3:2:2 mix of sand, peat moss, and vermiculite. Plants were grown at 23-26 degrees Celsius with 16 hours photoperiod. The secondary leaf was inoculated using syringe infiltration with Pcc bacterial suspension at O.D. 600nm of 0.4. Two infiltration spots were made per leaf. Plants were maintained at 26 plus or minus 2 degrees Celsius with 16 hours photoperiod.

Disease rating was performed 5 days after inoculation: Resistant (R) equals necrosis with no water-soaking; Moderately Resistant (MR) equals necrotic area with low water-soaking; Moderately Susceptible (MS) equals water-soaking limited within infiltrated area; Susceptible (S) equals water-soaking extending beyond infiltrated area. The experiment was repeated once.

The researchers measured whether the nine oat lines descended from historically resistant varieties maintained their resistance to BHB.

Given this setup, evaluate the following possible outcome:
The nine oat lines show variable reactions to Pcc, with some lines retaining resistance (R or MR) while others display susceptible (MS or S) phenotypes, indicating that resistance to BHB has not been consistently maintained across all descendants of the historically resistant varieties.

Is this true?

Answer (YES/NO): NO